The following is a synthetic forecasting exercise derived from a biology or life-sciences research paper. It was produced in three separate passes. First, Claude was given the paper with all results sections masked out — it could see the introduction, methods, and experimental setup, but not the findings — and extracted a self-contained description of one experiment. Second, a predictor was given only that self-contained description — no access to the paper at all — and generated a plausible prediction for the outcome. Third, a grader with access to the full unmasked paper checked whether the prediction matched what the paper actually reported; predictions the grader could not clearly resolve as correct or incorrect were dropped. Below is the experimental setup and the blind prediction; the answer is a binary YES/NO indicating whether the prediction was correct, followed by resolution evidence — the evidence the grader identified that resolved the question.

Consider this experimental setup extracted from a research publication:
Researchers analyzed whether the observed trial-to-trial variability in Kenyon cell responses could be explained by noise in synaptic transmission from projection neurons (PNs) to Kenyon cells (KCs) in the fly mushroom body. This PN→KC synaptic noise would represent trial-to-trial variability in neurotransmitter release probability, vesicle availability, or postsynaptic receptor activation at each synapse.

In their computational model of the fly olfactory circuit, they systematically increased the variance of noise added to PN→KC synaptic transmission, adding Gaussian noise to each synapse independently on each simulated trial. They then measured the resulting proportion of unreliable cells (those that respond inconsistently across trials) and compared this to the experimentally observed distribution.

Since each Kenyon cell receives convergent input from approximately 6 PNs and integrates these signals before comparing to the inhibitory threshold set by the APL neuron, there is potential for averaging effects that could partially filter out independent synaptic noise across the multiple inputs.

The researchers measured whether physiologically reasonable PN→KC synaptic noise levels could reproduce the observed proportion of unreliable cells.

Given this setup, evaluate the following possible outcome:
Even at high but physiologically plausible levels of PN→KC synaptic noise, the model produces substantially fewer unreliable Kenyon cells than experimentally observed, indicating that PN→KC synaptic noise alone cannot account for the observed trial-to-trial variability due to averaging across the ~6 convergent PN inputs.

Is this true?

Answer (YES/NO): YES